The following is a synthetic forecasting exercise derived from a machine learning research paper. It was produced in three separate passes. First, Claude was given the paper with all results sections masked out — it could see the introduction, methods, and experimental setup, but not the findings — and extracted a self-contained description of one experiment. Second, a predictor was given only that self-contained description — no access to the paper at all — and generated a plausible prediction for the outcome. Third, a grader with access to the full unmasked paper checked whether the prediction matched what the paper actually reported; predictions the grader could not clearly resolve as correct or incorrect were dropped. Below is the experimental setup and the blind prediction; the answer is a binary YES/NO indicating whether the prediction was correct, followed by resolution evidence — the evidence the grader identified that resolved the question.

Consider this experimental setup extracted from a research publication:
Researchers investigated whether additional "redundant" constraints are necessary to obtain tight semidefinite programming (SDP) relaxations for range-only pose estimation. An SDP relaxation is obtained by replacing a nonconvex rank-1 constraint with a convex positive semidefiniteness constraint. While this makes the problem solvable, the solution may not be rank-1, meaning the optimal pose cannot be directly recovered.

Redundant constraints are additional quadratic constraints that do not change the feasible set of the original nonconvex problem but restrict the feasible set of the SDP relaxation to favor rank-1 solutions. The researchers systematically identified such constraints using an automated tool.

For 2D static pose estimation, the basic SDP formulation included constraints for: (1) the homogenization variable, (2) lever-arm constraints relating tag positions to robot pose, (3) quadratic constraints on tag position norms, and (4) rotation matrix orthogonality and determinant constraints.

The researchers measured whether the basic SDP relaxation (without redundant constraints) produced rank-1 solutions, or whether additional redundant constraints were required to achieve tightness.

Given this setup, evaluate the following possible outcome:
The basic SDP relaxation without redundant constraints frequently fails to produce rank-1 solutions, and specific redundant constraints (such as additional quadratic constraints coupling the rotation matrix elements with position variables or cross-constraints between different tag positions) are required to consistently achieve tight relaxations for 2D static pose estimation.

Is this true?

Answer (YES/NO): YES